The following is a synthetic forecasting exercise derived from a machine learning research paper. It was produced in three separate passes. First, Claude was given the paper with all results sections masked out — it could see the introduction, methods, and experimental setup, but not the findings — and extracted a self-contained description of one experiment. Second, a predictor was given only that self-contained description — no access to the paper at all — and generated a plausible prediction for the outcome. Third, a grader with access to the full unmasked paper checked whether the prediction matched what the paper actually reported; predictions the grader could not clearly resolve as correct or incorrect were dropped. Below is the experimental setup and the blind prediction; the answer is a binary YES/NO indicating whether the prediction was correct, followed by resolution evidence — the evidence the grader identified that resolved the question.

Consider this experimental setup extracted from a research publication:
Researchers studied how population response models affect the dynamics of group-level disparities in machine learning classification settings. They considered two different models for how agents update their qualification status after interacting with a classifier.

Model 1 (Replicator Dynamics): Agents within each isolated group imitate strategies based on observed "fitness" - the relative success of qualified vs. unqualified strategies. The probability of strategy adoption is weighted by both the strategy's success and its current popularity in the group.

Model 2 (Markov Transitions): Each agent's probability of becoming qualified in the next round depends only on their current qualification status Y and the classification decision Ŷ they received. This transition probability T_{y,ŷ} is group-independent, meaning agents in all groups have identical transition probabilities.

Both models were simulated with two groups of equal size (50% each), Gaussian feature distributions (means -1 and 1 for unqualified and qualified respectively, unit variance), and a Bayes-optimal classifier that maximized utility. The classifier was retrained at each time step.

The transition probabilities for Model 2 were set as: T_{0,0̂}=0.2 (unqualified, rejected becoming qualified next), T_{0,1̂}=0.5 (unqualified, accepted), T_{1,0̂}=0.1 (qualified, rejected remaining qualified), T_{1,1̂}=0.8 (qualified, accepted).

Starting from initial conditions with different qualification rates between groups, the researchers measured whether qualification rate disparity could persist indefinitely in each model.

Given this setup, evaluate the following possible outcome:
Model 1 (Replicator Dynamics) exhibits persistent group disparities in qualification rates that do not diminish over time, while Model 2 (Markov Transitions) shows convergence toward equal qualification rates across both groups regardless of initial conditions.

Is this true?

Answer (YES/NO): YES